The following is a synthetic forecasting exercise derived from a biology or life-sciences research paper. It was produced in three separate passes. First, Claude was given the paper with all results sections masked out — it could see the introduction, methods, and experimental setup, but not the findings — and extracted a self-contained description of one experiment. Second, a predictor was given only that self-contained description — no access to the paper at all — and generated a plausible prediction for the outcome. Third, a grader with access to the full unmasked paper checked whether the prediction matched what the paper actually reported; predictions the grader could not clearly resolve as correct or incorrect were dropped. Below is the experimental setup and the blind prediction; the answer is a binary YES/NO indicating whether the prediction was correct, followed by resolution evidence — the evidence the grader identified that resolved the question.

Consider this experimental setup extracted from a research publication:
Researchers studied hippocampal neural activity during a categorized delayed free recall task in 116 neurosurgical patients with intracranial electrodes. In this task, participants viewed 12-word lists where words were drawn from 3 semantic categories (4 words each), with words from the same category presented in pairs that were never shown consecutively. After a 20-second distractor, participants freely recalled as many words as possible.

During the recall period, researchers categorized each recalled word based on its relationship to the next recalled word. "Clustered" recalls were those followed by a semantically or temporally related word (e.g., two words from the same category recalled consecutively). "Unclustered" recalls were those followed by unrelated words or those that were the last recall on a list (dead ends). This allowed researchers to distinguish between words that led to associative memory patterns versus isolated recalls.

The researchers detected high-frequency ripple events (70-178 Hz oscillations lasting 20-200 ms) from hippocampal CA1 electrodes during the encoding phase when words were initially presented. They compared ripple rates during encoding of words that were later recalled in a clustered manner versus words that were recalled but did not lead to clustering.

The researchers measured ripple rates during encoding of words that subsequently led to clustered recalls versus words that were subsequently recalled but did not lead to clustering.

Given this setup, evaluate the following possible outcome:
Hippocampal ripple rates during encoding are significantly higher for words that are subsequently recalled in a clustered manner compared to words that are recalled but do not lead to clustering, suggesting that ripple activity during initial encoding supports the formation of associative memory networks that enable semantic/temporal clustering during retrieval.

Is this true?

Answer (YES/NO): YES